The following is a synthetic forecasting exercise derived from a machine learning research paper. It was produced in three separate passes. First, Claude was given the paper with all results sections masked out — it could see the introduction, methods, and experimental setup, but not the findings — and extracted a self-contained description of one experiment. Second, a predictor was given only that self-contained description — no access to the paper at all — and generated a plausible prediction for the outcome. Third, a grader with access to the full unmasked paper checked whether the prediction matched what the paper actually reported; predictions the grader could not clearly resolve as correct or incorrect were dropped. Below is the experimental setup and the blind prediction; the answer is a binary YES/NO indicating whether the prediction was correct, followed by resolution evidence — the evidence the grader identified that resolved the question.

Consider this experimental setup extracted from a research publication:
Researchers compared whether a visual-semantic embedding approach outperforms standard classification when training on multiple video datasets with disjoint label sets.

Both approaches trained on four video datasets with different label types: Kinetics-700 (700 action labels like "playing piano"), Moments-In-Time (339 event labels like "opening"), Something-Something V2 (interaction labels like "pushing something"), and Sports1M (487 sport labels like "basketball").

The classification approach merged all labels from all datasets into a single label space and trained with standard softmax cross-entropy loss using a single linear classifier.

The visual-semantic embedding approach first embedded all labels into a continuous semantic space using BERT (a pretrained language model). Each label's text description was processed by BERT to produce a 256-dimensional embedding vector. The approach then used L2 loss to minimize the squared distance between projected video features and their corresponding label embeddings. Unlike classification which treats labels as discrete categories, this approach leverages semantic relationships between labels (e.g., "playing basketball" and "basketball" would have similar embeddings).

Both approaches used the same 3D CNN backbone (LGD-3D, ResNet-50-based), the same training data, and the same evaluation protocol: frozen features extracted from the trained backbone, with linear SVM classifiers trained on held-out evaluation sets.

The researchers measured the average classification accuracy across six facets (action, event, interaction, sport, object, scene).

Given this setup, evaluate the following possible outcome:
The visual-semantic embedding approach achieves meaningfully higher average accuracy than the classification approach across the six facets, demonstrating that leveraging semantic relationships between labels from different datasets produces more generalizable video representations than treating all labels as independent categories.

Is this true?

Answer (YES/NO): NO